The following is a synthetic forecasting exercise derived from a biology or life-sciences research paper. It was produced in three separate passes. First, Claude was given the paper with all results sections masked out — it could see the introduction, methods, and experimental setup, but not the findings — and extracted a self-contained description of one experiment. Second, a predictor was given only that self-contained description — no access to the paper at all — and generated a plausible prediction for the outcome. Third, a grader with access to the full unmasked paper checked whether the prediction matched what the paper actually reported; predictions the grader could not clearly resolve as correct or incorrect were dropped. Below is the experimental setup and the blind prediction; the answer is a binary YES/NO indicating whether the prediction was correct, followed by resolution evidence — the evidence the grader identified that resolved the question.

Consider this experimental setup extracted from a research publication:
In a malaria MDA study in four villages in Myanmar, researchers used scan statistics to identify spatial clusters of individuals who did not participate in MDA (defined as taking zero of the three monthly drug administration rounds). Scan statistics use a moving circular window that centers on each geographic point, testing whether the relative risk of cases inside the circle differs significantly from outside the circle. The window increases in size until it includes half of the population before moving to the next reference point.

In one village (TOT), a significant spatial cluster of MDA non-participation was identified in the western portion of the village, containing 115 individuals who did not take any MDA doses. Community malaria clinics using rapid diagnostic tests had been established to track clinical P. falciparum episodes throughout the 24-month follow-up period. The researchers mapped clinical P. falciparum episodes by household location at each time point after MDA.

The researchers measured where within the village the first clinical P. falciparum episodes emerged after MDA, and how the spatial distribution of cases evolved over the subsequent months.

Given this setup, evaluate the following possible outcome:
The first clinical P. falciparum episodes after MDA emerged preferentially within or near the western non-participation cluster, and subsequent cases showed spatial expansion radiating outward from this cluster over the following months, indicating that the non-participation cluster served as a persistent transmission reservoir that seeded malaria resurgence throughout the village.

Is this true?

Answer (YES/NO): YES